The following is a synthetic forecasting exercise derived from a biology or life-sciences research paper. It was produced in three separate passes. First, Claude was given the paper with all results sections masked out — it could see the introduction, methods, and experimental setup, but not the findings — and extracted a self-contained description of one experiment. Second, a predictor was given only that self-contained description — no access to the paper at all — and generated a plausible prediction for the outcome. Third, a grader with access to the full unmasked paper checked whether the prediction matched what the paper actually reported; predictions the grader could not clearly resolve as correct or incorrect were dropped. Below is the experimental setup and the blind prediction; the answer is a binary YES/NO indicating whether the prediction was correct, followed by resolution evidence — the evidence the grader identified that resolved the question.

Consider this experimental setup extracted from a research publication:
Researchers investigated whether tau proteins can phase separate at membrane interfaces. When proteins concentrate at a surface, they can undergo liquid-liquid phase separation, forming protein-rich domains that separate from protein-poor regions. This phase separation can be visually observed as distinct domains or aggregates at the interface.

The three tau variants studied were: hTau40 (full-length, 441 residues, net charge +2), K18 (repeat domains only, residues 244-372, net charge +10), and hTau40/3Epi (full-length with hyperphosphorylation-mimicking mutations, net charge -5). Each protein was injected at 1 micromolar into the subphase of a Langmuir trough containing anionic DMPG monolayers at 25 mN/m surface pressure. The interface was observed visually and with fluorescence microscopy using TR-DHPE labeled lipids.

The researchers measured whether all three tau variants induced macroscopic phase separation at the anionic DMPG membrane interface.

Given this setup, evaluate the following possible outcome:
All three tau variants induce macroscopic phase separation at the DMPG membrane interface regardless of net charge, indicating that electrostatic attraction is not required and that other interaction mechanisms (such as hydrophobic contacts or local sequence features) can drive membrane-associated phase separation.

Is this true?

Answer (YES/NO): YES